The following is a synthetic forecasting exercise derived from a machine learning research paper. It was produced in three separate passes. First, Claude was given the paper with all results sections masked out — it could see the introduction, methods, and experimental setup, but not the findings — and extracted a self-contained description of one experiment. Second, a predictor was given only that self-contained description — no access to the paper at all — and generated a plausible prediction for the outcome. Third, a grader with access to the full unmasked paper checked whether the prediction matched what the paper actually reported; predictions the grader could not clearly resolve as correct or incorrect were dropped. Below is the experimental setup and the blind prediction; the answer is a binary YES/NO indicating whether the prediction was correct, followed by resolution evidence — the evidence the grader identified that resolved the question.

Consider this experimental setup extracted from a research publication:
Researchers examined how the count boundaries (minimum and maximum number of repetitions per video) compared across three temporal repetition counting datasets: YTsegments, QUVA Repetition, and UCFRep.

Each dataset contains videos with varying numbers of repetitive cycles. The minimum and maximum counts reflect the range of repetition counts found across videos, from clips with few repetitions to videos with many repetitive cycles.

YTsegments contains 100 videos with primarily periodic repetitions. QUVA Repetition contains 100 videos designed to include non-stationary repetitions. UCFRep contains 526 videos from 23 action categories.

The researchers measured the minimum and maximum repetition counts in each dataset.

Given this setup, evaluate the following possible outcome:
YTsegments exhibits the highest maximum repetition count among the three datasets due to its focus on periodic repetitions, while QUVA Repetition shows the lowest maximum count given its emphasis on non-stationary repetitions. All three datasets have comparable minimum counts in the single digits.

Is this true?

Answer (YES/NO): NO